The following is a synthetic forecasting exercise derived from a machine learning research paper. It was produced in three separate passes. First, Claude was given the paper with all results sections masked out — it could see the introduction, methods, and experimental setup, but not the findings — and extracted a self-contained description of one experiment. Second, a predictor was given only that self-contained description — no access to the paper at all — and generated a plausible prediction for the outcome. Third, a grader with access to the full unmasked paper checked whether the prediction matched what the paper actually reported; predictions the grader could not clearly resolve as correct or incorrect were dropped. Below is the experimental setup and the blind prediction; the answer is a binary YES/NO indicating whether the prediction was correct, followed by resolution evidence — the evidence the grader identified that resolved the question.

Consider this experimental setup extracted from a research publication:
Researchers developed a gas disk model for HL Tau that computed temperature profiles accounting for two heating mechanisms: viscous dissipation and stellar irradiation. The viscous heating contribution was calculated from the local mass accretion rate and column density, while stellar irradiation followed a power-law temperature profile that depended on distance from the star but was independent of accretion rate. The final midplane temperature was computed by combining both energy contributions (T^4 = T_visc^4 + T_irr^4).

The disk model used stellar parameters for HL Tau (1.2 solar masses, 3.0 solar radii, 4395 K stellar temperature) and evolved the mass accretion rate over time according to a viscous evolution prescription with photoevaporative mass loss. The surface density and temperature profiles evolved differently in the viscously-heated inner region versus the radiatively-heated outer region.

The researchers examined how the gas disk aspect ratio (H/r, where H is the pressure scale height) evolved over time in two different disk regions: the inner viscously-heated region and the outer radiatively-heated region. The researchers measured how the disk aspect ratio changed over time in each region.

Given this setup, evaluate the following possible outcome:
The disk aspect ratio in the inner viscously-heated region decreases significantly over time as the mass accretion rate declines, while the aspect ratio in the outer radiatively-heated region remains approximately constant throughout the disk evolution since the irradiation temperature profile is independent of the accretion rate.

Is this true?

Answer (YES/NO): YES